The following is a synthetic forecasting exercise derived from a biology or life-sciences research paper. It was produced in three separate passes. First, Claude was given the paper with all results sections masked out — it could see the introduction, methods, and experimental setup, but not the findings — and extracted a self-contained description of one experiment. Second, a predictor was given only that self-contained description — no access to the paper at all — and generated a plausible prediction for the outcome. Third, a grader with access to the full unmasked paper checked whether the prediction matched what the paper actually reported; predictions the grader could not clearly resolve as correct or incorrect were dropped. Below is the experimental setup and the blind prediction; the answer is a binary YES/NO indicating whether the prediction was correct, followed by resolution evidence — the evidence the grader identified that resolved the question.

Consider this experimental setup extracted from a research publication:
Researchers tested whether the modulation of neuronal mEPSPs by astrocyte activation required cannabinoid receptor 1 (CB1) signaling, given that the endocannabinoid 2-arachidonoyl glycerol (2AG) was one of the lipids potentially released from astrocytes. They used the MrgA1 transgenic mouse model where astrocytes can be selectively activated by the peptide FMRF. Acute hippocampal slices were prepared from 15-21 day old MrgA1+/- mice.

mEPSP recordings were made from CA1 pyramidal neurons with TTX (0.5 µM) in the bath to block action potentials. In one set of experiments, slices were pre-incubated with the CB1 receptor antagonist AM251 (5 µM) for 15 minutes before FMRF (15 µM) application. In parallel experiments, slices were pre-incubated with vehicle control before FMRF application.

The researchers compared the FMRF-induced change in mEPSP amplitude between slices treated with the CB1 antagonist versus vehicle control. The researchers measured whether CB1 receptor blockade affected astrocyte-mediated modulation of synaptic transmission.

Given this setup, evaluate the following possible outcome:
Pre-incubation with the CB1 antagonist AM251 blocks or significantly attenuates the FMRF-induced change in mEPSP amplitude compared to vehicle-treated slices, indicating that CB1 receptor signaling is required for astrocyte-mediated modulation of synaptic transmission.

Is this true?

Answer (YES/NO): NO